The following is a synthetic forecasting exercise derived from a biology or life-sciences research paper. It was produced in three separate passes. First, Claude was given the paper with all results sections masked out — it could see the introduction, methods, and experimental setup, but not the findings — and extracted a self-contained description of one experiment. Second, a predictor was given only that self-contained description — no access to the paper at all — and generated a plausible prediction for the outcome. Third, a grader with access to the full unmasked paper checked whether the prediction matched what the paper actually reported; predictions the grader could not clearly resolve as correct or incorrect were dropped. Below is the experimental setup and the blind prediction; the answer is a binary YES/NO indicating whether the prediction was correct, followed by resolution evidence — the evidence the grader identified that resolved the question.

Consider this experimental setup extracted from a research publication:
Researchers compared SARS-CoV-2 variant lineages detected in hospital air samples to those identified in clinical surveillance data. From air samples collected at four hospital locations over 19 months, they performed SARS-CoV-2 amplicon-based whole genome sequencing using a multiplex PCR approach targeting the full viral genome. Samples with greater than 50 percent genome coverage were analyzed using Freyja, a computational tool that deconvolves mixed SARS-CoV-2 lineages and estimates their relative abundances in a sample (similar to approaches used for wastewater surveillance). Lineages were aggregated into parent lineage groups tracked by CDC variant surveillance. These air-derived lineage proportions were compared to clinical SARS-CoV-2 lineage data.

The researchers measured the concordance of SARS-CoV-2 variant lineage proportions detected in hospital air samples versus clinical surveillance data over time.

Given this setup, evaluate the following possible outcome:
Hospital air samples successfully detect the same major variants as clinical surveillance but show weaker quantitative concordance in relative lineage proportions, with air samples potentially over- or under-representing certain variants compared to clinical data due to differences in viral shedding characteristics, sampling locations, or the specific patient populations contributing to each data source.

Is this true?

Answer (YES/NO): NO